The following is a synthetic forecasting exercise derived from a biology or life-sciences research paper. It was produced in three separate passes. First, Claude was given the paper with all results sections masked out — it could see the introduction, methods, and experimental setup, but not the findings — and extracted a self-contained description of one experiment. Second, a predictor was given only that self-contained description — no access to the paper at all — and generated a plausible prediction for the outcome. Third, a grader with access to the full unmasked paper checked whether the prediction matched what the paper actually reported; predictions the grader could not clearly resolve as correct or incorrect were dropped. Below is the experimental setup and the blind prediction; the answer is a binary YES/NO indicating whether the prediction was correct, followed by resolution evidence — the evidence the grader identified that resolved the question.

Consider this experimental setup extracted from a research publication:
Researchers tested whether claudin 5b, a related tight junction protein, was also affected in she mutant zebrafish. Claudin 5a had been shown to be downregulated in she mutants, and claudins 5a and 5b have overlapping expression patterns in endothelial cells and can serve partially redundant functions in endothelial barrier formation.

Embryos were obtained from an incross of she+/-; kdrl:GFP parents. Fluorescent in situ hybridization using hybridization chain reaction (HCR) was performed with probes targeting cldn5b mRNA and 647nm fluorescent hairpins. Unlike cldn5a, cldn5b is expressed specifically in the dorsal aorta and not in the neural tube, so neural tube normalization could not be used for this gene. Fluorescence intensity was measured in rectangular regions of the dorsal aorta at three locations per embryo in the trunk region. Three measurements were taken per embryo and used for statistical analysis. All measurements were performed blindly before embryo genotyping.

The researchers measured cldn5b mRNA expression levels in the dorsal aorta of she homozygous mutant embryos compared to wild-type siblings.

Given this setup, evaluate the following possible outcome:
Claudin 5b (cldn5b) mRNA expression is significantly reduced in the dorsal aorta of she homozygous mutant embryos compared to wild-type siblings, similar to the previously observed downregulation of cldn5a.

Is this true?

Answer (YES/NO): NO